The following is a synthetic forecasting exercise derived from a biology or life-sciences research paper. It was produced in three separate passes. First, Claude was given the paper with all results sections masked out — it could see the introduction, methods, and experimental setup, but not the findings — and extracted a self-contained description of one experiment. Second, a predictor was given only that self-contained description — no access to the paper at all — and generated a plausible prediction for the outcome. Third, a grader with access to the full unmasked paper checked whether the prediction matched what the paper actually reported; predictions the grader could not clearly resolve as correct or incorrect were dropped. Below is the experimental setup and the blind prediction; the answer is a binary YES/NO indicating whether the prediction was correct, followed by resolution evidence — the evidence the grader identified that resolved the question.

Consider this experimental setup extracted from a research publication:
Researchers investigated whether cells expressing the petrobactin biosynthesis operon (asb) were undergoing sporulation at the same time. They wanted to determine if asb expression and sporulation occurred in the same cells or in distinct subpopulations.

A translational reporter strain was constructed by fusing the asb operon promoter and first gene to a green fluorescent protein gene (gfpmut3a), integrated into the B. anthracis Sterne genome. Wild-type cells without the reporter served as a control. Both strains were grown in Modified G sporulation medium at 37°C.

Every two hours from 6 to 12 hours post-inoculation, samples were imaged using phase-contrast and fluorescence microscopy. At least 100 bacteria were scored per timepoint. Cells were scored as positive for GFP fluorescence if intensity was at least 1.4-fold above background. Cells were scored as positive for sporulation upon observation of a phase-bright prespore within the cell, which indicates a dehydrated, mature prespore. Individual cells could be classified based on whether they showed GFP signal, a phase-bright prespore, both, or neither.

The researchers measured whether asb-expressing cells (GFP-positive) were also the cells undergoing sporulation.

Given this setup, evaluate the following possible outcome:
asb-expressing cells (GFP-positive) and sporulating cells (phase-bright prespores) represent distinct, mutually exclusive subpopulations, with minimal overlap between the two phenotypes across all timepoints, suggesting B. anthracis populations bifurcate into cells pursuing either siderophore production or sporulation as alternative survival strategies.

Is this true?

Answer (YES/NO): NO